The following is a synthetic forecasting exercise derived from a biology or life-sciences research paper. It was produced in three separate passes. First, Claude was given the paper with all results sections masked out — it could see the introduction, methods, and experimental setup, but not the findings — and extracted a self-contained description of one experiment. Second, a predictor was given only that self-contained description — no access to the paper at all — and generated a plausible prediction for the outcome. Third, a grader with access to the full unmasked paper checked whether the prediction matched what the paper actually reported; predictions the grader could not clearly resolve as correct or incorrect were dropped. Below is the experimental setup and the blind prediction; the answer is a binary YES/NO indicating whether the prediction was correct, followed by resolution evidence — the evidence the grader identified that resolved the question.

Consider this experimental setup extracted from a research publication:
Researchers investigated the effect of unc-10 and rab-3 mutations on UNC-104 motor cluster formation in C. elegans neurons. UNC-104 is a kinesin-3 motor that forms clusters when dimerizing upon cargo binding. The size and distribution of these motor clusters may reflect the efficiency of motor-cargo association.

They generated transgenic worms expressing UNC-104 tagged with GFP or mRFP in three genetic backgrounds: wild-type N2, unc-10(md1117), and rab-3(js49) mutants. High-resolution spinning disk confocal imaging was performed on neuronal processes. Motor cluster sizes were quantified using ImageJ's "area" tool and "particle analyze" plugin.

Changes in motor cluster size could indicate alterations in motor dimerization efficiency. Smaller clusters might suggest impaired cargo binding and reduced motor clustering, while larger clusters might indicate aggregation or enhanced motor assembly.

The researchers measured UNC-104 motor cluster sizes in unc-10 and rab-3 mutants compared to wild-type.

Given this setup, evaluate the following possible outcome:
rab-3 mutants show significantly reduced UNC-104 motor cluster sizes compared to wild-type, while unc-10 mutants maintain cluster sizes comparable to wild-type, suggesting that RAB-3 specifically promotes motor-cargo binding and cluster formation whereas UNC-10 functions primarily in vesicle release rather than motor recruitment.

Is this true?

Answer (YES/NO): NO